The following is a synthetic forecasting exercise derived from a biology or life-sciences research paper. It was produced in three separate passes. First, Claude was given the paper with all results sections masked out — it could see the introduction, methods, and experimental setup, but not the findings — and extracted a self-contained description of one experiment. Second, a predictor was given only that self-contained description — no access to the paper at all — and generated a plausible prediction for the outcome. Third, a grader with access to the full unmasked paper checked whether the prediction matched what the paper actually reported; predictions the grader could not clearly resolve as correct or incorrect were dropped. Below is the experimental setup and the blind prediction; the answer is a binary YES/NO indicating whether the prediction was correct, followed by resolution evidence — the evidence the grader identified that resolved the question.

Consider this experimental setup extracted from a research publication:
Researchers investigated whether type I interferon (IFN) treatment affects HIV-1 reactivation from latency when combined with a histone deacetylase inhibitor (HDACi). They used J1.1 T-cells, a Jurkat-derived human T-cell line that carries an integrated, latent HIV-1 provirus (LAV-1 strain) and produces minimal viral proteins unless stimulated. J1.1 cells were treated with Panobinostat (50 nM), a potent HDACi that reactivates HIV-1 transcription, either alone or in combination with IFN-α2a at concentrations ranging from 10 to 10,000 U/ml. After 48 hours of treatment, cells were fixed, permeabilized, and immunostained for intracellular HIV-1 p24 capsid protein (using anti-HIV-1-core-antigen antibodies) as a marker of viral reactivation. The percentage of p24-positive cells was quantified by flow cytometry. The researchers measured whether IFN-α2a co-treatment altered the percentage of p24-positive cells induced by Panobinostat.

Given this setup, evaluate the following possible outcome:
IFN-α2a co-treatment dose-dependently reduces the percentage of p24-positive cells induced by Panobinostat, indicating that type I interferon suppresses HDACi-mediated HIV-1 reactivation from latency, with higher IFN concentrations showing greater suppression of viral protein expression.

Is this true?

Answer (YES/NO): NO